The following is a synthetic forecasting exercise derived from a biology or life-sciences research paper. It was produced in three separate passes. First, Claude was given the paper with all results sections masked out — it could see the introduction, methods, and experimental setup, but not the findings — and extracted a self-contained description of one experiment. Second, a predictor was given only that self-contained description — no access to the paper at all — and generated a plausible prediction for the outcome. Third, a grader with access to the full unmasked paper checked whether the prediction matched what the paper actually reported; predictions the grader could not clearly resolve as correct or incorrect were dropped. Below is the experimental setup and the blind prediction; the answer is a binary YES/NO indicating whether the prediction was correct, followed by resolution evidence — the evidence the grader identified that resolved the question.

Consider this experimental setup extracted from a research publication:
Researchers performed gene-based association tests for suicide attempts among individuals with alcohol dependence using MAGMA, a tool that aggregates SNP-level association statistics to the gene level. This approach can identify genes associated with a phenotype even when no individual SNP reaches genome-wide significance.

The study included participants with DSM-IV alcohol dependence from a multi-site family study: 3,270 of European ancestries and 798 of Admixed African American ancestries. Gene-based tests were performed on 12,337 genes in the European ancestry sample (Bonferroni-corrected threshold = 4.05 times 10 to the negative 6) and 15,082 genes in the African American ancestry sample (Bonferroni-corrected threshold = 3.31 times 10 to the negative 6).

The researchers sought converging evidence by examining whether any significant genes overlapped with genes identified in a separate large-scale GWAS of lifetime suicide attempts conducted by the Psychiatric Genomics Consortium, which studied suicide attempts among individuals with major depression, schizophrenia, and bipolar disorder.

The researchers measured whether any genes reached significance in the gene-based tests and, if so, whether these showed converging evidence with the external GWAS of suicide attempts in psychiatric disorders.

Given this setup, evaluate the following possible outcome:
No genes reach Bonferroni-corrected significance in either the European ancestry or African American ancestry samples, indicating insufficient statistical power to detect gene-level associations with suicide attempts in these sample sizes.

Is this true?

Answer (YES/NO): NO